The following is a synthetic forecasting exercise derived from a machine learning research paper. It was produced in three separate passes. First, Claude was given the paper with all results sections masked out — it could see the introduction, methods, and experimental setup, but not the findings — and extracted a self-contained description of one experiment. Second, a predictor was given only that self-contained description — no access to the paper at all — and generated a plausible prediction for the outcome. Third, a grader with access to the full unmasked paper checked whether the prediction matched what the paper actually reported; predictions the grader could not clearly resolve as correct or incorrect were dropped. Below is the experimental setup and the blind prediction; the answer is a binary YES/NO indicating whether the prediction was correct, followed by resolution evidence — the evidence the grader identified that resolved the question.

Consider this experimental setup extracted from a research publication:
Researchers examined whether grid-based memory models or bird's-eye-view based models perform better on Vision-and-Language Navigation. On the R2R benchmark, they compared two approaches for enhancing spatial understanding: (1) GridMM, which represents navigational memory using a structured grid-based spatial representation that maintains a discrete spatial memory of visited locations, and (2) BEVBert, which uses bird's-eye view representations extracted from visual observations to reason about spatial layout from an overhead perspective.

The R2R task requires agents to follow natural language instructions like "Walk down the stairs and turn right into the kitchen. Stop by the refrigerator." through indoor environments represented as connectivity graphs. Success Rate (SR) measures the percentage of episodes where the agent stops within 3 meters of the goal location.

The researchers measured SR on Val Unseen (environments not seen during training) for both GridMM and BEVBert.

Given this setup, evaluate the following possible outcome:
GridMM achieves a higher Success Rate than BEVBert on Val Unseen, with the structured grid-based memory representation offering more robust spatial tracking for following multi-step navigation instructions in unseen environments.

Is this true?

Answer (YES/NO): NO